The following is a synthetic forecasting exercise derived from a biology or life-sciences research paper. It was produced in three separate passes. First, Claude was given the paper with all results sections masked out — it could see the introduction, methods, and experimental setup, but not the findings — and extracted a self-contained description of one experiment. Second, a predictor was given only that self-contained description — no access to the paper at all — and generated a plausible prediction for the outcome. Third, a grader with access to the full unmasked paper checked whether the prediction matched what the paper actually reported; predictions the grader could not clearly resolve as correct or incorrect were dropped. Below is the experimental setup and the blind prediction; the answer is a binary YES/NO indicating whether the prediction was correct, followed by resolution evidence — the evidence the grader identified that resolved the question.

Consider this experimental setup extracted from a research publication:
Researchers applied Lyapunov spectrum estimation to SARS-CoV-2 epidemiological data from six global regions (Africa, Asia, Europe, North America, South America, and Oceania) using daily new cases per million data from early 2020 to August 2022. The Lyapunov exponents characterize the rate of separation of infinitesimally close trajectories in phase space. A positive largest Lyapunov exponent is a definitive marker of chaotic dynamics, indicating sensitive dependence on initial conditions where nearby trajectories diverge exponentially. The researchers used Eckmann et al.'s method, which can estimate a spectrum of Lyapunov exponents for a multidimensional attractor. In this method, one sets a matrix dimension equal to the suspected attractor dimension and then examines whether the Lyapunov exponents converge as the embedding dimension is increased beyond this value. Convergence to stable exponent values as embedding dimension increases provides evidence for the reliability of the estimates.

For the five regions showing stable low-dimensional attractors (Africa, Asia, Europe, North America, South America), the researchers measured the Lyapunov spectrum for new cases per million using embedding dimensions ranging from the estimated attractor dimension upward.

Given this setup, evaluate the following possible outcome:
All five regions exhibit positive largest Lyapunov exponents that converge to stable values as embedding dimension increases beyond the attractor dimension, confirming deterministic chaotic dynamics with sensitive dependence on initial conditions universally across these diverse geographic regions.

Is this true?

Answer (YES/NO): YES